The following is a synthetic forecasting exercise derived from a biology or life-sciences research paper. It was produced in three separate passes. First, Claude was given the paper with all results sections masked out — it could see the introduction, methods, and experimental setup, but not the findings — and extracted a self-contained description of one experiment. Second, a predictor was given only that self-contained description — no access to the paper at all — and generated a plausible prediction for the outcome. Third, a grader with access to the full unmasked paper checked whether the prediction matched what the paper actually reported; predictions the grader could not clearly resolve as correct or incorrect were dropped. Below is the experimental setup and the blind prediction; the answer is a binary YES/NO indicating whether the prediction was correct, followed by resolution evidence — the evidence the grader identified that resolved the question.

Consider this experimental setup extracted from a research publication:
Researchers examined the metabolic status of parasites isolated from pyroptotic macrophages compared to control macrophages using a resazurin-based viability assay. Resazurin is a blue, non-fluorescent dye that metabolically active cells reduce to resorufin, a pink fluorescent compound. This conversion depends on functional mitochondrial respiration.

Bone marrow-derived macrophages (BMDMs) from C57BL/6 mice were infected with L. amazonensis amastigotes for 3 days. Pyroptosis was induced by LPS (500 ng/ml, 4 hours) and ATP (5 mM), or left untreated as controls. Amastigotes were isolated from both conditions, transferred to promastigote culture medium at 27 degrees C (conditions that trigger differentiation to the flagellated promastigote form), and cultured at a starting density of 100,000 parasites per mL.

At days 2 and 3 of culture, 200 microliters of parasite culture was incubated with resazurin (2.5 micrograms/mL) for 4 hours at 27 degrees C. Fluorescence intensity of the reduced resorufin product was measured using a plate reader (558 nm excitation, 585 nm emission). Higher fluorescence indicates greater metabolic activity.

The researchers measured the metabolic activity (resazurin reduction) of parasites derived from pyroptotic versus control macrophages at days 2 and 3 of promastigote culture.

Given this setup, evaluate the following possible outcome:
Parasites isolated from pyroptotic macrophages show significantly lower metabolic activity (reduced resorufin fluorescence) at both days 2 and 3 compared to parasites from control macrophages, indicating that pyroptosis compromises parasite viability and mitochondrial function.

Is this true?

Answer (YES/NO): NO